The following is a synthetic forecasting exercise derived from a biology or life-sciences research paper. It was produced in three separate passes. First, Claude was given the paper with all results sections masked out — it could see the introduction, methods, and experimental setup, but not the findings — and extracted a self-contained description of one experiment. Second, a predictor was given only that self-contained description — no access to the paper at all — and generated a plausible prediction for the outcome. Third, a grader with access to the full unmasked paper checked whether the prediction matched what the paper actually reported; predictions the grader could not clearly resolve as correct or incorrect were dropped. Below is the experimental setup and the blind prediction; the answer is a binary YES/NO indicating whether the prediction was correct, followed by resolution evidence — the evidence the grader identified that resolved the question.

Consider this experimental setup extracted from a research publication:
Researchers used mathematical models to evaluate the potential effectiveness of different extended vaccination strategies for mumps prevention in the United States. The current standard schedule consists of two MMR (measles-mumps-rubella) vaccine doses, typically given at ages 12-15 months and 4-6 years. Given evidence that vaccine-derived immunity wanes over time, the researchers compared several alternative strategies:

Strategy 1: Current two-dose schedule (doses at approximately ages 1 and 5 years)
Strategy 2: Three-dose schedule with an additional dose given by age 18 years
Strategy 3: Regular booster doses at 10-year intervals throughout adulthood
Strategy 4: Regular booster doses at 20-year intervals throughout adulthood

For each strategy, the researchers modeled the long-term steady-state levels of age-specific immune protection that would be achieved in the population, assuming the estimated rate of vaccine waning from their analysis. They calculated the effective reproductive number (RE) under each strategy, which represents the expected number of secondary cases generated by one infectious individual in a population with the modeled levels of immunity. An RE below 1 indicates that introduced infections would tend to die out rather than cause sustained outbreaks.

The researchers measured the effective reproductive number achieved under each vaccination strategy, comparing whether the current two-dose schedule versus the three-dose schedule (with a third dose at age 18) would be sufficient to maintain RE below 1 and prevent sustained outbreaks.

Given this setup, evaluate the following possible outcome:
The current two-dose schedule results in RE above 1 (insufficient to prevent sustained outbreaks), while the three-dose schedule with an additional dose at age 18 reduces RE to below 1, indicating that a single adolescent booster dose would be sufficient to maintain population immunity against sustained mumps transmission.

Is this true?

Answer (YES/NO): YES